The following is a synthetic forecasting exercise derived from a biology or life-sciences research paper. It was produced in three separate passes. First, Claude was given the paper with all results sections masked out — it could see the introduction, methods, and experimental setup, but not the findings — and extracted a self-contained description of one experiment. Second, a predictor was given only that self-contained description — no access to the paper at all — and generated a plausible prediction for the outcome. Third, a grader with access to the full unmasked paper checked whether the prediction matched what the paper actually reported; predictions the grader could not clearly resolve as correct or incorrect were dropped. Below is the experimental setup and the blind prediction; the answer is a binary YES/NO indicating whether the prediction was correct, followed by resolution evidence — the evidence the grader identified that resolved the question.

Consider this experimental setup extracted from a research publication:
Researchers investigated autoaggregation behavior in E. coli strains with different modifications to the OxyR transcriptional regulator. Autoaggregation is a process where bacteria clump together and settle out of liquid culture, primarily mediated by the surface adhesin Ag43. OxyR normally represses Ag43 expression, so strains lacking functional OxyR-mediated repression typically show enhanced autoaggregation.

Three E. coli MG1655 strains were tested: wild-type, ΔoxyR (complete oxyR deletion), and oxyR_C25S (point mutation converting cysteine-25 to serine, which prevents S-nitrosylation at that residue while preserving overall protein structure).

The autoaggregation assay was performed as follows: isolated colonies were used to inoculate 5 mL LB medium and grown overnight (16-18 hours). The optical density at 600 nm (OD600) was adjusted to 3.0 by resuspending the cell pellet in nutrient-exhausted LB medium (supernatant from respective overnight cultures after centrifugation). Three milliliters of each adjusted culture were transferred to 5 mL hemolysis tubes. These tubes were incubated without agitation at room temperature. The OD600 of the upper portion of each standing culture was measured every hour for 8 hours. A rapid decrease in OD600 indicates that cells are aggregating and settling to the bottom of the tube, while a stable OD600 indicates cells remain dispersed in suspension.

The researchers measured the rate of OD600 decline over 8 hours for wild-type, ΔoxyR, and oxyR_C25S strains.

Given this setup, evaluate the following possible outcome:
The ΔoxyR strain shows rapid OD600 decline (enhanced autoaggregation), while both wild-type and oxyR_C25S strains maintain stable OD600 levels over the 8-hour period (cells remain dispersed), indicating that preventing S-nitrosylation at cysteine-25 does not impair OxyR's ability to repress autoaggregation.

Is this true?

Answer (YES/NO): NO